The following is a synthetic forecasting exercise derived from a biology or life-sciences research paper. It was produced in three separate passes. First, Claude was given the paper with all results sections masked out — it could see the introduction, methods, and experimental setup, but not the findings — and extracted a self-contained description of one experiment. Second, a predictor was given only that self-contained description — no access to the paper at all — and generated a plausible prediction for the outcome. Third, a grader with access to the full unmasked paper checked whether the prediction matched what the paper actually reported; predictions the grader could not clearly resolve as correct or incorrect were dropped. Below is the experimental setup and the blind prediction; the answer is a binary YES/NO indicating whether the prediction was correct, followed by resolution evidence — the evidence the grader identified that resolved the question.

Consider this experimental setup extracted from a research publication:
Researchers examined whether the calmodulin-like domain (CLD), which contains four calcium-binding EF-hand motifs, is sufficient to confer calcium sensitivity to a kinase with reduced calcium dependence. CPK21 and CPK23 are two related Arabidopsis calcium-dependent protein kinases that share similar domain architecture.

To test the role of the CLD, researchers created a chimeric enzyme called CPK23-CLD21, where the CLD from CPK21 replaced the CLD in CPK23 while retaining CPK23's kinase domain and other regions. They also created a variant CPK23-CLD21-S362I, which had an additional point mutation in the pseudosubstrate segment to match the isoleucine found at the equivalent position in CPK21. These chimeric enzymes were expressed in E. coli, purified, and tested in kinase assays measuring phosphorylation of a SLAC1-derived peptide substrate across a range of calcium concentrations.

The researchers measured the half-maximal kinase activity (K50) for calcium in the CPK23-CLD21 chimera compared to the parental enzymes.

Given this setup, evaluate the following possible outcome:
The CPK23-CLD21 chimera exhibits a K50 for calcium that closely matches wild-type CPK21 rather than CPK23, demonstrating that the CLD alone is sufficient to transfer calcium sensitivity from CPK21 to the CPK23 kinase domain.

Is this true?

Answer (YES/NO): NO